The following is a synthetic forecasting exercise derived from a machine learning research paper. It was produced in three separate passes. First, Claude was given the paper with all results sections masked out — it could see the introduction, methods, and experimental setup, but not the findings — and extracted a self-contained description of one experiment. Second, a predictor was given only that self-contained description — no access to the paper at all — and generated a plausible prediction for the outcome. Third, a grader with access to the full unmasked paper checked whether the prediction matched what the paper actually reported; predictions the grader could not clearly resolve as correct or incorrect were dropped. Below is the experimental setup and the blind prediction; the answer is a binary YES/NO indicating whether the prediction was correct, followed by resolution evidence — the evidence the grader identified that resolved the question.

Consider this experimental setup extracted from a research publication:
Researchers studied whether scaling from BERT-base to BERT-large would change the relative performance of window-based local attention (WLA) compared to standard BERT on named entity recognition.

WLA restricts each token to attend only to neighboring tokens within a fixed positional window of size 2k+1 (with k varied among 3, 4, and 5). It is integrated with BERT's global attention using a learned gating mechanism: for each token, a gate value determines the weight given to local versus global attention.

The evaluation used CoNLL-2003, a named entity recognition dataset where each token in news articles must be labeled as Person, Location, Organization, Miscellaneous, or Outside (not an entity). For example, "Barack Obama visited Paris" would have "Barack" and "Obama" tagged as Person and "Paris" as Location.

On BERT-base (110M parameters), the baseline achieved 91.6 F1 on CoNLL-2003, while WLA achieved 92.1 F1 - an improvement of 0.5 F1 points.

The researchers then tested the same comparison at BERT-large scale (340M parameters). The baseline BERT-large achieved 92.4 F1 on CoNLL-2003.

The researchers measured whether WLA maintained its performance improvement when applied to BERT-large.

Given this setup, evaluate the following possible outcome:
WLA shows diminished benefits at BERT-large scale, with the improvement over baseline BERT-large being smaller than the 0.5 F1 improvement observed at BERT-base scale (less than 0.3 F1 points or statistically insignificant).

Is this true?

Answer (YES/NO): YES